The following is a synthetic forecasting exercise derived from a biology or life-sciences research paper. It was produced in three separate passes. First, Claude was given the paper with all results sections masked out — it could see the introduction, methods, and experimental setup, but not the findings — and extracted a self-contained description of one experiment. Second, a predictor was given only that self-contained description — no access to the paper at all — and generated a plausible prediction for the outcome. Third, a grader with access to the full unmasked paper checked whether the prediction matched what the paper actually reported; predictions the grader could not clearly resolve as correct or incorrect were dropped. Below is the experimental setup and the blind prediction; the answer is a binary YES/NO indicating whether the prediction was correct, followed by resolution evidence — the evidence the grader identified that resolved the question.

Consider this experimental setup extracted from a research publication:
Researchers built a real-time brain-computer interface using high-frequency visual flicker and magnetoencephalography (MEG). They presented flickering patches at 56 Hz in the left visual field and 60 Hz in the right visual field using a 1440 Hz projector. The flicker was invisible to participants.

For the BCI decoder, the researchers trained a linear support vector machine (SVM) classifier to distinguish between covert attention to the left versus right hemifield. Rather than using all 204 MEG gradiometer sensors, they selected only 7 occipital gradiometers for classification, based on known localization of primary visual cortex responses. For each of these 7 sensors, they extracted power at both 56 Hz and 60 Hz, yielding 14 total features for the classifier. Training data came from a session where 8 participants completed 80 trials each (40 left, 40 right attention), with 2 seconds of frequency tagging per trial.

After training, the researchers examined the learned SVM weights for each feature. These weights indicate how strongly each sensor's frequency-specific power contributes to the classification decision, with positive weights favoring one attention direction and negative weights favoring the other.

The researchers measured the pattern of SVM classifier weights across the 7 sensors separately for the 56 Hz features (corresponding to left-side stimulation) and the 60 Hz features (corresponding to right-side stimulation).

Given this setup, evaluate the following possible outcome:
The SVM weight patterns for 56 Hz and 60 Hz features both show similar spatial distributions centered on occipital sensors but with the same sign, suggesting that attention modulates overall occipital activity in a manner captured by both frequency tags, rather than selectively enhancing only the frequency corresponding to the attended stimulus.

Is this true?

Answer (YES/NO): NO